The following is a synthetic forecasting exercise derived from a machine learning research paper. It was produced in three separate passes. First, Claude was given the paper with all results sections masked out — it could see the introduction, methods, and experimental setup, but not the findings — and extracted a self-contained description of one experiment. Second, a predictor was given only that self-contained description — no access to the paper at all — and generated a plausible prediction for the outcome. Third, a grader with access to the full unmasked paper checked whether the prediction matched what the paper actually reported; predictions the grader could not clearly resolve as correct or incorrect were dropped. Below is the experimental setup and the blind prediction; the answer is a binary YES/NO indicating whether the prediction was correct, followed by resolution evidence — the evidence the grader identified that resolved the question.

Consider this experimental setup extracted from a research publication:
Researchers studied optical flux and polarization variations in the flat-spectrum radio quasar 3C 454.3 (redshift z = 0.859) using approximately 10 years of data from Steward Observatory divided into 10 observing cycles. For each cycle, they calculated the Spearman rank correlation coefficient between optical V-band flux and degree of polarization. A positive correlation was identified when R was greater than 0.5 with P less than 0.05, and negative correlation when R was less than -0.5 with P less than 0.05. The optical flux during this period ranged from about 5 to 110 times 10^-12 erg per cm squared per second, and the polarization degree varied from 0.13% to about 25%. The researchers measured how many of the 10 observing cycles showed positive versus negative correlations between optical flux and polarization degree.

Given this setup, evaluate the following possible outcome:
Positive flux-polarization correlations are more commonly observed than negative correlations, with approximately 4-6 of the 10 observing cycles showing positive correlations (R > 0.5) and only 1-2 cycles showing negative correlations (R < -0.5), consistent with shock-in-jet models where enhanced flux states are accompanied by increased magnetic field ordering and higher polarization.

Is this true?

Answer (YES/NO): NO